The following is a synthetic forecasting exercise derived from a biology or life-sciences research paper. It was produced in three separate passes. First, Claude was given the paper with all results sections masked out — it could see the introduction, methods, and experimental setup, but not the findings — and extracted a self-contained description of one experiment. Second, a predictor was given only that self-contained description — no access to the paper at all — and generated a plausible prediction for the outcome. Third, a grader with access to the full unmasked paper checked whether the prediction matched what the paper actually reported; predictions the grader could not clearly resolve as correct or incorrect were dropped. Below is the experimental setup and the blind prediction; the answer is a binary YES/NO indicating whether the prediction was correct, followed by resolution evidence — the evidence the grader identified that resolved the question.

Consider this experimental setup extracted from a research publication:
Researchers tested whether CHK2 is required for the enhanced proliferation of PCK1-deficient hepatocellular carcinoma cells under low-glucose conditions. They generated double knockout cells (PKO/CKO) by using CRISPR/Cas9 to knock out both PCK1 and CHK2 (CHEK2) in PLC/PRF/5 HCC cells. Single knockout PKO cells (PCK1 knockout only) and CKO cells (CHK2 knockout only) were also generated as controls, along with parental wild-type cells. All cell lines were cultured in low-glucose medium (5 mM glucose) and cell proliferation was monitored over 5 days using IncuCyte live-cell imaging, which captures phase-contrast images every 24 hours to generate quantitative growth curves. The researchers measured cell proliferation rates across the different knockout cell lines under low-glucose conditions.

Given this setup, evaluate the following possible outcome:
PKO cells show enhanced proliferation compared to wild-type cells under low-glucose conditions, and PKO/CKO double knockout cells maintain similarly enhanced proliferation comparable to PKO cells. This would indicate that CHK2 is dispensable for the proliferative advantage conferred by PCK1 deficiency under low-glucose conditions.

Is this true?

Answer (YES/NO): NO